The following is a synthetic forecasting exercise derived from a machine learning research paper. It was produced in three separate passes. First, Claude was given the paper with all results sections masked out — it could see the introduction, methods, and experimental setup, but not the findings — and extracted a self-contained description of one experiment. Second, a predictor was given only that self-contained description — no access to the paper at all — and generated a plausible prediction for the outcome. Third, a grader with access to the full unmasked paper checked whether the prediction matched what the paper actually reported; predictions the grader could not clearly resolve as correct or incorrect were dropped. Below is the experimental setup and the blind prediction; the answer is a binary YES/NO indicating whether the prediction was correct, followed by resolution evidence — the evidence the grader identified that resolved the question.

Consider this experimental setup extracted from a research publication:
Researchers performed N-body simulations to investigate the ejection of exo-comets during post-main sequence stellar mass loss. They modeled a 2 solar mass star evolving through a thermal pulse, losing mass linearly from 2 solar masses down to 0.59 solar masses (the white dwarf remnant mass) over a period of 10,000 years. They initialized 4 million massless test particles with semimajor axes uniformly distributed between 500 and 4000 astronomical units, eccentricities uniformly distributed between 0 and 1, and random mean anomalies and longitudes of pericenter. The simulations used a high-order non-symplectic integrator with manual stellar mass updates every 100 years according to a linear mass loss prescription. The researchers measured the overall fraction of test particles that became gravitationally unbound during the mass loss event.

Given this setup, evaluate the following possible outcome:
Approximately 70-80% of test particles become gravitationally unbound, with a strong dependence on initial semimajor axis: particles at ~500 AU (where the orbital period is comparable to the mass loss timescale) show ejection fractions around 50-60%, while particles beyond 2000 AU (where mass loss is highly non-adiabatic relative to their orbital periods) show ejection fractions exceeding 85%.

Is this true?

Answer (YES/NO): NO